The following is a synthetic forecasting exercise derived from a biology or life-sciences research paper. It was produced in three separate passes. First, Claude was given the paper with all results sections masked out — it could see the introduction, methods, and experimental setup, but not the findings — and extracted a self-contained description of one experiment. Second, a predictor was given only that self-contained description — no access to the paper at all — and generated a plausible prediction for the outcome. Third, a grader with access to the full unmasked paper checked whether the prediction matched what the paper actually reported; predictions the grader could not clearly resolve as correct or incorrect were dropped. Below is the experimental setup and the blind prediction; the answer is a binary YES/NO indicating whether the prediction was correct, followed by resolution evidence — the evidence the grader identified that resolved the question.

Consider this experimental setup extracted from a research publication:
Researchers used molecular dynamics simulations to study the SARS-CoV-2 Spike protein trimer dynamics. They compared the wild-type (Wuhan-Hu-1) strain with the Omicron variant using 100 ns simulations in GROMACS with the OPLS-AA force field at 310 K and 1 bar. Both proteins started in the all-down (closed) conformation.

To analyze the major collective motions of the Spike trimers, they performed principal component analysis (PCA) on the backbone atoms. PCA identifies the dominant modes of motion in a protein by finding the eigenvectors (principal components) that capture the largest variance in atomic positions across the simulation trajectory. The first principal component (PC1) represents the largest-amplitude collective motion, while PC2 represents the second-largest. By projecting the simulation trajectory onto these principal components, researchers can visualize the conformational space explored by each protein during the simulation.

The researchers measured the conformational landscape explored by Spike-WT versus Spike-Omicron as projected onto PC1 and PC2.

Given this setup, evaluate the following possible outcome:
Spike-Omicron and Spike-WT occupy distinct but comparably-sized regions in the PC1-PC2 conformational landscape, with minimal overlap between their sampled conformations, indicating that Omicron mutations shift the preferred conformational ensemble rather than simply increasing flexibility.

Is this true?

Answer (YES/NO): NO